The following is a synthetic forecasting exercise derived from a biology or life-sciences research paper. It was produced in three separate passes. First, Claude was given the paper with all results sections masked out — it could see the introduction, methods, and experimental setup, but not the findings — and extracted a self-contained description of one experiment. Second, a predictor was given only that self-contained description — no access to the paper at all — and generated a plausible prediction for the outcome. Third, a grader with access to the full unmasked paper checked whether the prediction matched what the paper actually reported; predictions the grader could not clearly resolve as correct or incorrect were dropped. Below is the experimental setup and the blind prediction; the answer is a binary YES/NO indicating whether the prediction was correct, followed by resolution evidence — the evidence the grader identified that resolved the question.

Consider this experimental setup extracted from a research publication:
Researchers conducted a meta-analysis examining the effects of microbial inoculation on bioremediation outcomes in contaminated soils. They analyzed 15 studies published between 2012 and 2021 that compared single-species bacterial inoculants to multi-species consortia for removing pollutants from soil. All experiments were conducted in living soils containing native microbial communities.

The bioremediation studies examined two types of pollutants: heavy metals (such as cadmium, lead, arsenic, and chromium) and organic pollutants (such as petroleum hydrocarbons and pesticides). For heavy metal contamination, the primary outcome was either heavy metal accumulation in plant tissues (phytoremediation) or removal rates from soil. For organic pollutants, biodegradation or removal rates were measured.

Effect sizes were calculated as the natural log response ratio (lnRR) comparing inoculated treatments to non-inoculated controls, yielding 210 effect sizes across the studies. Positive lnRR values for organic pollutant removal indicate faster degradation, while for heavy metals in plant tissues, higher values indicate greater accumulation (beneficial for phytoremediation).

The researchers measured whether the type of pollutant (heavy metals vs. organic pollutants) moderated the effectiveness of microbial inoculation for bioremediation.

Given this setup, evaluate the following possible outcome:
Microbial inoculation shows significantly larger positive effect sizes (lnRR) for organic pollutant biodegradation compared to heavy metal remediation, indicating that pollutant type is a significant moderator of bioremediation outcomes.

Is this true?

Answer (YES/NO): NO